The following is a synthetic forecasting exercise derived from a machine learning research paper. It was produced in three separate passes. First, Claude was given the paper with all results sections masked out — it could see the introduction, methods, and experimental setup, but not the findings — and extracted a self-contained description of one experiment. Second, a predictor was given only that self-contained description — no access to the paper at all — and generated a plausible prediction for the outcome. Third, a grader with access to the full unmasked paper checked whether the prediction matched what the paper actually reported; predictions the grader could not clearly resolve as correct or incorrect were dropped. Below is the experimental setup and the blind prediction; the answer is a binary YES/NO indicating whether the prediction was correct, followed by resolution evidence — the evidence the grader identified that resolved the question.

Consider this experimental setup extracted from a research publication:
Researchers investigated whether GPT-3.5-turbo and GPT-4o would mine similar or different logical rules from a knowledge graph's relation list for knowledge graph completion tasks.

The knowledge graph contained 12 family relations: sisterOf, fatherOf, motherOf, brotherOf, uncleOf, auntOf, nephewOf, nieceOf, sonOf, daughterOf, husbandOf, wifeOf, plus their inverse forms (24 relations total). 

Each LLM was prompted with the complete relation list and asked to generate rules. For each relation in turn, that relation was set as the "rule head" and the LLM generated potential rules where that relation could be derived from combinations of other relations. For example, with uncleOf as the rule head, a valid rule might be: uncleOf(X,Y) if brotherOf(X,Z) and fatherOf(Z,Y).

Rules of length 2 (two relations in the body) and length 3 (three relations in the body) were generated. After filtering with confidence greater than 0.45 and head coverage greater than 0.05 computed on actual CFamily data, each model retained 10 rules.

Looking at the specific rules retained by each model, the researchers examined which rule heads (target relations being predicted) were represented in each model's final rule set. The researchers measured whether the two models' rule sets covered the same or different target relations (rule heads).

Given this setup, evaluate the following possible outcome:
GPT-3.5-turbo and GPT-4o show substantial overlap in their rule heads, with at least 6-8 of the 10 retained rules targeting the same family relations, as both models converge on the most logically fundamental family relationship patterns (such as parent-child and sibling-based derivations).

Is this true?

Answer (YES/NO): YES